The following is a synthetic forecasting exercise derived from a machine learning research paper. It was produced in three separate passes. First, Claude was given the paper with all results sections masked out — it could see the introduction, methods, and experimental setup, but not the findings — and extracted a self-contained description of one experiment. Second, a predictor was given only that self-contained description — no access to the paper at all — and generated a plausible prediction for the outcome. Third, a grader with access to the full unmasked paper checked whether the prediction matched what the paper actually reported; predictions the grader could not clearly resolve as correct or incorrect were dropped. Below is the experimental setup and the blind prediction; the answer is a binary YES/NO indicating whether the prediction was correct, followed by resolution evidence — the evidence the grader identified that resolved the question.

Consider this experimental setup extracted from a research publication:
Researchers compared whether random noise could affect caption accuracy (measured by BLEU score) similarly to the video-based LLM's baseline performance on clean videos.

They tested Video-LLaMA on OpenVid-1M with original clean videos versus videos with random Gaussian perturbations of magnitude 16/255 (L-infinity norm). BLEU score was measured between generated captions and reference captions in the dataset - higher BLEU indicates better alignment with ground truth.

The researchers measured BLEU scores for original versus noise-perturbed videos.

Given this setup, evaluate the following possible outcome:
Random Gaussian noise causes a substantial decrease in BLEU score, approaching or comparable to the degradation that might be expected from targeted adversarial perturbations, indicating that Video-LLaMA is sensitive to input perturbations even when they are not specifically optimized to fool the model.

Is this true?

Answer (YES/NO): NO